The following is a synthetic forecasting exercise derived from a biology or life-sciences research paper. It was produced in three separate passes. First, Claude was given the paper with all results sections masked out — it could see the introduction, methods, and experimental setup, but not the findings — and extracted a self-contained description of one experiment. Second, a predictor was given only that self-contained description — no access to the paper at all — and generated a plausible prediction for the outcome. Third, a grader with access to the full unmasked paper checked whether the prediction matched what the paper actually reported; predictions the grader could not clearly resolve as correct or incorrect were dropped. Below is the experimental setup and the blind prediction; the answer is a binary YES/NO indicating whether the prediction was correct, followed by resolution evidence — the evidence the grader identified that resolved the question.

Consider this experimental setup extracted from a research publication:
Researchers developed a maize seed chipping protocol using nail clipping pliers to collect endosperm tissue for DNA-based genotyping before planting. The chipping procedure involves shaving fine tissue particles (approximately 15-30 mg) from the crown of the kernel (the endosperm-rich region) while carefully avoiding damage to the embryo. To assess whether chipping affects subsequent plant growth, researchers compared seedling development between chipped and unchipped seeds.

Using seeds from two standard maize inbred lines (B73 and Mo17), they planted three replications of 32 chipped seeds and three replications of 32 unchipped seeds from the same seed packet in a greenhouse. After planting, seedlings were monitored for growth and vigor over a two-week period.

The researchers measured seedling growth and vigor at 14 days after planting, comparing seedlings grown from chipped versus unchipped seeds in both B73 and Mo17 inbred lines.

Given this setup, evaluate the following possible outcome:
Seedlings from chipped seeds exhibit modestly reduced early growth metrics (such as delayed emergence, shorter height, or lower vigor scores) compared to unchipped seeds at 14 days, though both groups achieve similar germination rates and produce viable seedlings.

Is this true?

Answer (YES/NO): YES